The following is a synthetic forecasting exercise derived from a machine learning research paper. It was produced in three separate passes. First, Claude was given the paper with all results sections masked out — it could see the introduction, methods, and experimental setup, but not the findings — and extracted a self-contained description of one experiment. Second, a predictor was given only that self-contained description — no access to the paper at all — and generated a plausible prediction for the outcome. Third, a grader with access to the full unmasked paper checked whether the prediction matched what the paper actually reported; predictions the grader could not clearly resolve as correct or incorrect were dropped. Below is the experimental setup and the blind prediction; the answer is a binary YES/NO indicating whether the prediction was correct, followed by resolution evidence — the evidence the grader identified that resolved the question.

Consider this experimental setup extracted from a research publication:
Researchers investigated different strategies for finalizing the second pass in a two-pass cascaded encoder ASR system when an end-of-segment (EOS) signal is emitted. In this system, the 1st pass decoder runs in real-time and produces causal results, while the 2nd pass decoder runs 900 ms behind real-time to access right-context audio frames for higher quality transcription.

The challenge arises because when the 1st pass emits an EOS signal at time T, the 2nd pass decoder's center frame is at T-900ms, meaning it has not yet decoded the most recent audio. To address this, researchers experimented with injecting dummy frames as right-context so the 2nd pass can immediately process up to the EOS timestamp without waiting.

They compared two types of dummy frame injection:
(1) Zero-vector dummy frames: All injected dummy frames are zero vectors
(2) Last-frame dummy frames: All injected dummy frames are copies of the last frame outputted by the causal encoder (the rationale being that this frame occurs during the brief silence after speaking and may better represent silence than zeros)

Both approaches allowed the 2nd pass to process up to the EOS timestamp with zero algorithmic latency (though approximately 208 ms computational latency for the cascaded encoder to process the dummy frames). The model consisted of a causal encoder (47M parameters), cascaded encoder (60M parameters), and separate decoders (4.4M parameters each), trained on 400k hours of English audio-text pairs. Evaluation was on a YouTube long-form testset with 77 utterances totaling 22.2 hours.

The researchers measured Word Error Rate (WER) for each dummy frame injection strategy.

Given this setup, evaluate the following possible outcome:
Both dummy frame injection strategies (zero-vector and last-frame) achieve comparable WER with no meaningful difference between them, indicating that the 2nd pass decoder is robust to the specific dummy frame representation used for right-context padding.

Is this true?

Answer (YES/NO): NO